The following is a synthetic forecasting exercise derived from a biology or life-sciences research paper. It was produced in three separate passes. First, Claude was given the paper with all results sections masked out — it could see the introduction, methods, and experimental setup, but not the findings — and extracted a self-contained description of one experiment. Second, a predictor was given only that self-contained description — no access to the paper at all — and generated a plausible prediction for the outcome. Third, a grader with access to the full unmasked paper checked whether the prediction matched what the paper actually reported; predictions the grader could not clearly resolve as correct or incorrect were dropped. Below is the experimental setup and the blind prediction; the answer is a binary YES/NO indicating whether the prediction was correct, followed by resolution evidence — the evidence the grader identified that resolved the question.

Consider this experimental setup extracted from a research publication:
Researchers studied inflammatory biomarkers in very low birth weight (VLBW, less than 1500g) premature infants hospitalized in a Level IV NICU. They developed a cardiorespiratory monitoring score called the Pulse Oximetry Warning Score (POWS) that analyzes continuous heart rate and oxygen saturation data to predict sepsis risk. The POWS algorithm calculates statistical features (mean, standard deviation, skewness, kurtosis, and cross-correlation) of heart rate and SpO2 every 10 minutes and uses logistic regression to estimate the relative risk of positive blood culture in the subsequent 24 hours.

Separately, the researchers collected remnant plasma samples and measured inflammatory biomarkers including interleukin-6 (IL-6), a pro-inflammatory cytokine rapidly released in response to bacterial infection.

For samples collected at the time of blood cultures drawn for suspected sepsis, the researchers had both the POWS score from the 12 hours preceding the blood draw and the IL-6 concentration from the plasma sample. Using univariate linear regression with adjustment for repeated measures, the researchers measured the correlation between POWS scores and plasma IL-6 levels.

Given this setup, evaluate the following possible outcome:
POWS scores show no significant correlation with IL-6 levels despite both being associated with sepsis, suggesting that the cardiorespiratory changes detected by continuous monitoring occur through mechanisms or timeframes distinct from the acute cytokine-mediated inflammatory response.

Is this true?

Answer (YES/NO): YES